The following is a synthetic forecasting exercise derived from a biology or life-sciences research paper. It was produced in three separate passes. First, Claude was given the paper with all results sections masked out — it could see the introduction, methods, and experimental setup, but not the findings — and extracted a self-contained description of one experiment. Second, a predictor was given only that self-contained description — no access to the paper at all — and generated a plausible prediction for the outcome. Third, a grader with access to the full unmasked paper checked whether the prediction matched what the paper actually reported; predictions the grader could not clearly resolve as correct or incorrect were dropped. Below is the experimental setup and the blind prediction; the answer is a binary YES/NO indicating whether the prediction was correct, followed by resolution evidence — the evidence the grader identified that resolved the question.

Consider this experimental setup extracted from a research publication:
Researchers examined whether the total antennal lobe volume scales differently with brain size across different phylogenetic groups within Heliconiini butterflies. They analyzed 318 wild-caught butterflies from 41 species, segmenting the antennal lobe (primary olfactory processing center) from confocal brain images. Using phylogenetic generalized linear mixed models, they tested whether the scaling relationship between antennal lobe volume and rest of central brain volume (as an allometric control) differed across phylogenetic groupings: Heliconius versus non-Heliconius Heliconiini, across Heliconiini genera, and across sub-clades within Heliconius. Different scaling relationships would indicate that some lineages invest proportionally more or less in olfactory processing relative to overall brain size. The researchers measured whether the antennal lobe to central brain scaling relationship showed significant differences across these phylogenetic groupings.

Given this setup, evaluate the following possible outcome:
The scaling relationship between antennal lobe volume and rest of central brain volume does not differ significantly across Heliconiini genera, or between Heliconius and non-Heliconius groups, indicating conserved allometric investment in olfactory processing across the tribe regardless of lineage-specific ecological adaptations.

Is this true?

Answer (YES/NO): YES